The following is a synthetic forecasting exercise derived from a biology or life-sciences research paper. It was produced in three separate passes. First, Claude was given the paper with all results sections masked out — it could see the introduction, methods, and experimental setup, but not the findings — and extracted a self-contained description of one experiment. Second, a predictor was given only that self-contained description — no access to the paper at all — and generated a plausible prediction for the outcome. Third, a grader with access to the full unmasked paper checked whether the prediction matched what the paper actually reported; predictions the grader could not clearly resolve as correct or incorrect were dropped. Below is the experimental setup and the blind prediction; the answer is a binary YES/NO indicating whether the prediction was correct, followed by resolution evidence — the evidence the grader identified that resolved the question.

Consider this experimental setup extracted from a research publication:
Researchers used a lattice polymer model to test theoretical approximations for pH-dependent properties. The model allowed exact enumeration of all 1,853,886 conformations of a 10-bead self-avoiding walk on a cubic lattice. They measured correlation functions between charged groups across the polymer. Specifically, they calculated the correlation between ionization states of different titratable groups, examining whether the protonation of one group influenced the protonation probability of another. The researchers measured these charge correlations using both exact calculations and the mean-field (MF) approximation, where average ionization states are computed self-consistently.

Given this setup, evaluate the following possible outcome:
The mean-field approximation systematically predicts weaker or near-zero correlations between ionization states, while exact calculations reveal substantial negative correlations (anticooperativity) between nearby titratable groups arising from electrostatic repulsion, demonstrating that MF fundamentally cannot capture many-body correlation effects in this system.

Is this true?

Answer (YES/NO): YES